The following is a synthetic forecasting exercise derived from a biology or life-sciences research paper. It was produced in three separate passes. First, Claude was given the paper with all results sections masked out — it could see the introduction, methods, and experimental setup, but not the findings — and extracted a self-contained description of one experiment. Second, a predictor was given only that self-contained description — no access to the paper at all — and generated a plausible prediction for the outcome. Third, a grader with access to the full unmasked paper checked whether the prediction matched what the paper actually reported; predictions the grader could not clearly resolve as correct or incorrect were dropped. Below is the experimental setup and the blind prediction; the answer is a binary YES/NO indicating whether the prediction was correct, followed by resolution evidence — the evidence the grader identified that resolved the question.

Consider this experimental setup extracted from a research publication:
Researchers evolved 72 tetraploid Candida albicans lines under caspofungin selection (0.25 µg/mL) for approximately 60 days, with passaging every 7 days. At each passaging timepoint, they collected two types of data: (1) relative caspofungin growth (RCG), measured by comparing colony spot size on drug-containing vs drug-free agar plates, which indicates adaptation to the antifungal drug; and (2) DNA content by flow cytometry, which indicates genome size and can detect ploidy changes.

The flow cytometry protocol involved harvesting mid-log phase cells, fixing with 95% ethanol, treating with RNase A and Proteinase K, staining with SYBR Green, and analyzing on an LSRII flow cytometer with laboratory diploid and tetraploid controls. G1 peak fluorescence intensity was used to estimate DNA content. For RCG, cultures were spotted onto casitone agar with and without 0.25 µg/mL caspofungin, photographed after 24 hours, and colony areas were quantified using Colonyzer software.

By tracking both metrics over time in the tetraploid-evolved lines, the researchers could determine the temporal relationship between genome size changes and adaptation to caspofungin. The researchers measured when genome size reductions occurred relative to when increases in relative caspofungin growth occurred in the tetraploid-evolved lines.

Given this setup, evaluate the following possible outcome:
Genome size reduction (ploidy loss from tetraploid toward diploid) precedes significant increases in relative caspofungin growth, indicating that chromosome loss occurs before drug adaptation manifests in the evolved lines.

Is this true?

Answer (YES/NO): YES